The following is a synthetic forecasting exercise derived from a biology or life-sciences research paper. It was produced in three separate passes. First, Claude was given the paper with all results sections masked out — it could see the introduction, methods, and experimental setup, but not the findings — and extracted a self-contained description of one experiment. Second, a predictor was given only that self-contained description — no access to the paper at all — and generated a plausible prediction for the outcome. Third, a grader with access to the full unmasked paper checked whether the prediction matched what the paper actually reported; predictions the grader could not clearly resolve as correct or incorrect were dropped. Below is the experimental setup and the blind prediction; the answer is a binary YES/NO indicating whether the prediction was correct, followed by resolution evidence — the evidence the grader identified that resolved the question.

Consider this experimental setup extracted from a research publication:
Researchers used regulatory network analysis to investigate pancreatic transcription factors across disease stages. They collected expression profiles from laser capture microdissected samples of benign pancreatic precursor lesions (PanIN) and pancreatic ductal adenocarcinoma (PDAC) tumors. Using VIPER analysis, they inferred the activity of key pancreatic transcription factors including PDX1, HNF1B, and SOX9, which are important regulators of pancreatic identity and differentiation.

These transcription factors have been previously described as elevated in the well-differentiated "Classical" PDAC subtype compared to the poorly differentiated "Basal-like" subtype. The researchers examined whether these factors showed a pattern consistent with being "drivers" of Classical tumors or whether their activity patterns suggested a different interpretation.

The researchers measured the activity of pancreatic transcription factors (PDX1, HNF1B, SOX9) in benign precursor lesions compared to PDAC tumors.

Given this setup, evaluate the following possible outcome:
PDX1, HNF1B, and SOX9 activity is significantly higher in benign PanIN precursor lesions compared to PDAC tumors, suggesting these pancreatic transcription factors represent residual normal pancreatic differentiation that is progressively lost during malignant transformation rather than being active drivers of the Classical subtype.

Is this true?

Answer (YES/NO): YES